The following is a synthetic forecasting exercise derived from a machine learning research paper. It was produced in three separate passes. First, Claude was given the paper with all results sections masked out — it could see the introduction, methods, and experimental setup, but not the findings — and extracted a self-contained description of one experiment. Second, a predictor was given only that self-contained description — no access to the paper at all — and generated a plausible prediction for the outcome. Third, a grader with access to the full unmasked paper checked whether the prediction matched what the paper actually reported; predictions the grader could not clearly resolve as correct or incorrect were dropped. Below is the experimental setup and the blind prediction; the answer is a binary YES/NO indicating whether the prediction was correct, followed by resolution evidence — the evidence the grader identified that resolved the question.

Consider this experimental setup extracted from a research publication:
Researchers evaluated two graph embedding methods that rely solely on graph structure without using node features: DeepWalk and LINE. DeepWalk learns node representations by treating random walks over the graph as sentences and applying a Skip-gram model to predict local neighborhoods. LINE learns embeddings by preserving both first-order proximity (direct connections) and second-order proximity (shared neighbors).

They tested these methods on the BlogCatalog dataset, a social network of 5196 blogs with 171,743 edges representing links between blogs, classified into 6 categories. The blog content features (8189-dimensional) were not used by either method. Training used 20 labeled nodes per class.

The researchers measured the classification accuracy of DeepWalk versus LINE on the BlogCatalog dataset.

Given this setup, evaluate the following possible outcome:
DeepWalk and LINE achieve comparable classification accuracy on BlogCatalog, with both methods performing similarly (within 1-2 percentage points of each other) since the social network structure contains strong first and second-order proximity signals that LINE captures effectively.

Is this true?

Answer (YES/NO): NO